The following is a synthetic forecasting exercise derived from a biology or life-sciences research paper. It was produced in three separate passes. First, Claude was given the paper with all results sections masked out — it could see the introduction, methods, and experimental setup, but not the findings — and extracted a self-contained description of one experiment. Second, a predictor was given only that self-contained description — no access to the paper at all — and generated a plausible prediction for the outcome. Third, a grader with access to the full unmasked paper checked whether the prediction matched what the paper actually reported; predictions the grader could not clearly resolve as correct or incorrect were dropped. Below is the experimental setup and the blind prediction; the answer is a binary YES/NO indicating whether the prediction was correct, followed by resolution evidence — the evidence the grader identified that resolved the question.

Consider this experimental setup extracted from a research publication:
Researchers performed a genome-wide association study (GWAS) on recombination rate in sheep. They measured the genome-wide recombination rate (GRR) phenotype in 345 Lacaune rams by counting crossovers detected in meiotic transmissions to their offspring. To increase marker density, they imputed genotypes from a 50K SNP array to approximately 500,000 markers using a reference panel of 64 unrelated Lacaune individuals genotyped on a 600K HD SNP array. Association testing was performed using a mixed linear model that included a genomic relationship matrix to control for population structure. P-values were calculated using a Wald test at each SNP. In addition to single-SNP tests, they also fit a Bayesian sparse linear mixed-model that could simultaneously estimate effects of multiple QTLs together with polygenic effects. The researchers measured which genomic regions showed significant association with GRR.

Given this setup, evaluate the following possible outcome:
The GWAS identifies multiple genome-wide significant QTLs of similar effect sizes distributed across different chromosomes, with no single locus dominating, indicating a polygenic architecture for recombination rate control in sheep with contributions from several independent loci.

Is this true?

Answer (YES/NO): NO